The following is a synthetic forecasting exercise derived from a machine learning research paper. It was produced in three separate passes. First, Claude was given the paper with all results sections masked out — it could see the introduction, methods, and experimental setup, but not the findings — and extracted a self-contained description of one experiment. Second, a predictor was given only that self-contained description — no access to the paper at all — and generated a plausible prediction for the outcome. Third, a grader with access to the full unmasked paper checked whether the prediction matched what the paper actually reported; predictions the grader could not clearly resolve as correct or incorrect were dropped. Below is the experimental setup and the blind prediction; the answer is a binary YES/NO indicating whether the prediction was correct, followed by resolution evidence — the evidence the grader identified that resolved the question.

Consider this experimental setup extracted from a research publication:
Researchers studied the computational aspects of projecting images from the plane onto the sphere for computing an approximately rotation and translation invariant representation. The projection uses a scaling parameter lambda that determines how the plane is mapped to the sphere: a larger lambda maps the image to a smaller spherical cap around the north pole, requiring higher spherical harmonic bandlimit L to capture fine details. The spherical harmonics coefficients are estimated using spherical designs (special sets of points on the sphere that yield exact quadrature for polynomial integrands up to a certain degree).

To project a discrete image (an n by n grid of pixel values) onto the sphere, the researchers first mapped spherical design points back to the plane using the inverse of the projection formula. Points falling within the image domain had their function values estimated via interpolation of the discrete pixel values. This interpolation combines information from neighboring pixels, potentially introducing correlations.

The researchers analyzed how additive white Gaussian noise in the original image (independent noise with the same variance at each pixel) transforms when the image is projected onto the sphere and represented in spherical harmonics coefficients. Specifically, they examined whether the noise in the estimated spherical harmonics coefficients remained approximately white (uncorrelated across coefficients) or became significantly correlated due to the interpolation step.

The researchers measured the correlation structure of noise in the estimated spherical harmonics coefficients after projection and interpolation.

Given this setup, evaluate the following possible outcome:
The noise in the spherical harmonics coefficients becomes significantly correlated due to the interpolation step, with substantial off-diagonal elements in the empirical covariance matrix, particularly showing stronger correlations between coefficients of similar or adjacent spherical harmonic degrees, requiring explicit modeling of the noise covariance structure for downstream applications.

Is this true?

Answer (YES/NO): NO